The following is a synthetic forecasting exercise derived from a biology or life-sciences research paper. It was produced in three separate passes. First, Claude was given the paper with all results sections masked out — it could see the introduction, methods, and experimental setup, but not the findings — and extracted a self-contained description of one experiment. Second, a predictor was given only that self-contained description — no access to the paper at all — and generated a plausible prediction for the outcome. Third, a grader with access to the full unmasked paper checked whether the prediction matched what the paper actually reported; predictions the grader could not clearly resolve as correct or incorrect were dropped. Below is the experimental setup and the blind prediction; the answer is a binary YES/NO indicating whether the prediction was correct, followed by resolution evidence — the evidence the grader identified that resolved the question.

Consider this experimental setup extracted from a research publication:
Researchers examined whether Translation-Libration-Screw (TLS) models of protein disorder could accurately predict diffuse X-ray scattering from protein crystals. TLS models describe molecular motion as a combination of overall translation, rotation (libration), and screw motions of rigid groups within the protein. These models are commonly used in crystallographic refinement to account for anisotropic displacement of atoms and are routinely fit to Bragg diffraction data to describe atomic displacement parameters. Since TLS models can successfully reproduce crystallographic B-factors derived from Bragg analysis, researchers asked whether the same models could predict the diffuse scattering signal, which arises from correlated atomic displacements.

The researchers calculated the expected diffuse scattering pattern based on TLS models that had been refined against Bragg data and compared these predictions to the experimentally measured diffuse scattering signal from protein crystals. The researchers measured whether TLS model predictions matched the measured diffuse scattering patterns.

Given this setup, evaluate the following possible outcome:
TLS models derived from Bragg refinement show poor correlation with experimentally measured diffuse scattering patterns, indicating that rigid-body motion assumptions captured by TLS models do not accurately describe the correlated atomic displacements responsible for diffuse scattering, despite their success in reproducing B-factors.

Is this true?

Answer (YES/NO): YES